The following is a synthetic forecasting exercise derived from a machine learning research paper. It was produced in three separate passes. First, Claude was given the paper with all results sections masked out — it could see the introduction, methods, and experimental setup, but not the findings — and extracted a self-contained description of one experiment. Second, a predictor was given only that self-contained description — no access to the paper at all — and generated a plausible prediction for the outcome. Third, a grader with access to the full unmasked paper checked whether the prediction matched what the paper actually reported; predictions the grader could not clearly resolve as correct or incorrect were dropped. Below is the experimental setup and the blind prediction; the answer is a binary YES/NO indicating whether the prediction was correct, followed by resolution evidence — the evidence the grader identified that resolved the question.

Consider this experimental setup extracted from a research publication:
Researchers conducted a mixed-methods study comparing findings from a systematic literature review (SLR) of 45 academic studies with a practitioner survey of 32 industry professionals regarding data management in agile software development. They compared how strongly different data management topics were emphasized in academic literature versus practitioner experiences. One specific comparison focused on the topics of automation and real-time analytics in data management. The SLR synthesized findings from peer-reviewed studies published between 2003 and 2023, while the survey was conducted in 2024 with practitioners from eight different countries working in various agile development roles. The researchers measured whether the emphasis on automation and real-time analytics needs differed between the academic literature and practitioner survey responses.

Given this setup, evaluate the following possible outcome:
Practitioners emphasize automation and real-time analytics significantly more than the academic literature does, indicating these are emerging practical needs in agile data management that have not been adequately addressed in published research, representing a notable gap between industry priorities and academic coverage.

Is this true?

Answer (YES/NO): YES